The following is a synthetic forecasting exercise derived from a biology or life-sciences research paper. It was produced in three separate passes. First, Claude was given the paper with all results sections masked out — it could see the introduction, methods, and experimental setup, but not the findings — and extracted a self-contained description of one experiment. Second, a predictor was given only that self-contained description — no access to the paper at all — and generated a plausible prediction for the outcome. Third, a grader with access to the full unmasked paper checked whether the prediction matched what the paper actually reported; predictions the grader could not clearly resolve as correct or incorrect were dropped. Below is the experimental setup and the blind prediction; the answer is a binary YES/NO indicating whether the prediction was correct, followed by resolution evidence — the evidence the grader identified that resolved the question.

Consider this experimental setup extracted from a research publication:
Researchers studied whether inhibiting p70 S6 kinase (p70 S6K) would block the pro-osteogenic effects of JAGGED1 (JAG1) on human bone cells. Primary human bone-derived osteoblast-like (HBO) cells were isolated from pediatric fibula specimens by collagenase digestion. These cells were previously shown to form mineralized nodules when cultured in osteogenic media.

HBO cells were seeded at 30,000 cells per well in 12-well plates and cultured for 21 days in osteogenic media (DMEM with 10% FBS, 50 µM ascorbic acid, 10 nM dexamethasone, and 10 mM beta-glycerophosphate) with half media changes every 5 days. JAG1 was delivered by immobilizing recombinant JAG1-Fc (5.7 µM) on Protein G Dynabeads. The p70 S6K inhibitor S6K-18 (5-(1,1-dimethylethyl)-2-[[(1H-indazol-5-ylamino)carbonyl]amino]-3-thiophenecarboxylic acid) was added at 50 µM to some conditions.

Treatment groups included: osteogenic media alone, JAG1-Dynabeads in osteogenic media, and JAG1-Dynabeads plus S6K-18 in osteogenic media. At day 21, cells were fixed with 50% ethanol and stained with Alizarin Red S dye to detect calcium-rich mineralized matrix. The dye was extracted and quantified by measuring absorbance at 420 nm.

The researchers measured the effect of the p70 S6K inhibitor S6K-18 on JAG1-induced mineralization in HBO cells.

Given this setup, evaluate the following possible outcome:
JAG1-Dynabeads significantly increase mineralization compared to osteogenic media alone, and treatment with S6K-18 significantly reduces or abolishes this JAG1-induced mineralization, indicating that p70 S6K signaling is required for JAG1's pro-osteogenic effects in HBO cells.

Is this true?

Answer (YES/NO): YES